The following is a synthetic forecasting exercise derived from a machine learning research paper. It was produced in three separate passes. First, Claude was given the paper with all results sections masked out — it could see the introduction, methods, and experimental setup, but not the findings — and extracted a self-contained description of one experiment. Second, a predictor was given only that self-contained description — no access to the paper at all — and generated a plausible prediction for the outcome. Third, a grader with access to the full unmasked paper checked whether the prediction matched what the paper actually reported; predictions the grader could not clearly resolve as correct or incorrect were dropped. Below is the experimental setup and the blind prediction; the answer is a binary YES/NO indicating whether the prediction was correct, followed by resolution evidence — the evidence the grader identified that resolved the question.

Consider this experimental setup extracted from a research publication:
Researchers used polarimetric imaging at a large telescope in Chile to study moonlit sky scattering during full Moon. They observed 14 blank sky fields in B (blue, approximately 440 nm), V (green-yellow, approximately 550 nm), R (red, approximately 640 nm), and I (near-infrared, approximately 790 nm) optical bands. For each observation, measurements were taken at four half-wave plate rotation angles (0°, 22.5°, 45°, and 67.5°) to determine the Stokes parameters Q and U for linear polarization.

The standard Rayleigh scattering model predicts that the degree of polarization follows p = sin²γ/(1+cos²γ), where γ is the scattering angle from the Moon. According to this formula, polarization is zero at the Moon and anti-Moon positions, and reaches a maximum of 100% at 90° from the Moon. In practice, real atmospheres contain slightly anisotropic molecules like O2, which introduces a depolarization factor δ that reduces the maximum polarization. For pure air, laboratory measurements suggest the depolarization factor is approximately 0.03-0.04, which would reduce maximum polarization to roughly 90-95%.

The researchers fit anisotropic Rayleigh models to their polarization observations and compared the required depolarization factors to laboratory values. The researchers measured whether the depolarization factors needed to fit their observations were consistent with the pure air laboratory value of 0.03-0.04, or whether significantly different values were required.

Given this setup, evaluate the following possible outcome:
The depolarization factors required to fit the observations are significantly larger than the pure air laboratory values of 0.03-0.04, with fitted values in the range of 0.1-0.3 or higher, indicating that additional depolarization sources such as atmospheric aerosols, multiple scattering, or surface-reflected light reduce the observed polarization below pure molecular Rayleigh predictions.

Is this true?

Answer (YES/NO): NO